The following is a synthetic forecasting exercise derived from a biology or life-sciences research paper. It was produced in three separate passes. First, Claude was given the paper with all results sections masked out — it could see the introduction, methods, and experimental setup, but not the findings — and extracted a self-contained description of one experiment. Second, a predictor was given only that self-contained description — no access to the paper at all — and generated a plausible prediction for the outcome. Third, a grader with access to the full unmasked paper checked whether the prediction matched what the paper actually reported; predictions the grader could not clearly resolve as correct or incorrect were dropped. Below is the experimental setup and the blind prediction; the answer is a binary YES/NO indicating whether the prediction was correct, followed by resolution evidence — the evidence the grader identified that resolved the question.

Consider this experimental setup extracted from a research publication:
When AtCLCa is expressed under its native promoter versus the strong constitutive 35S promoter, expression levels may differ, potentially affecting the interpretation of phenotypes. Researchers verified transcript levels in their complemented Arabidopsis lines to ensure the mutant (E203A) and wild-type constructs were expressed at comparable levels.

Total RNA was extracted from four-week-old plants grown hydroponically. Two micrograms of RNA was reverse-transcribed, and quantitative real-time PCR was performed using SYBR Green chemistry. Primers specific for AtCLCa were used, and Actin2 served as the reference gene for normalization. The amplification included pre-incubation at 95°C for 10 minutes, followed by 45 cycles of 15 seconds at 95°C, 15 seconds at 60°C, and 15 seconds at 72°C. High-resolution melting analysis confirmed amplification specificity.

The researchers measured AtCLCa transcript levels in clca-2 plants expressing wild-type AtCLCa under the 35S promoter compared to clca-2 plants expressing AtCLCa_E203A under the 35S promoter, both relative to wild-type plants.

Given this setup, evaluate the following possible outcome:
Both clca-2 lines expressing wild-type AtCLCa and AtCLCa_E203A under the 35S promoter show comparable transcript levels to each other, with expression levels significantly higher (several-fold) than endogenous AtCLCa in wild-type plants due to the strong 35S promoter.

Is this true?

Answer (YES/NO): YES